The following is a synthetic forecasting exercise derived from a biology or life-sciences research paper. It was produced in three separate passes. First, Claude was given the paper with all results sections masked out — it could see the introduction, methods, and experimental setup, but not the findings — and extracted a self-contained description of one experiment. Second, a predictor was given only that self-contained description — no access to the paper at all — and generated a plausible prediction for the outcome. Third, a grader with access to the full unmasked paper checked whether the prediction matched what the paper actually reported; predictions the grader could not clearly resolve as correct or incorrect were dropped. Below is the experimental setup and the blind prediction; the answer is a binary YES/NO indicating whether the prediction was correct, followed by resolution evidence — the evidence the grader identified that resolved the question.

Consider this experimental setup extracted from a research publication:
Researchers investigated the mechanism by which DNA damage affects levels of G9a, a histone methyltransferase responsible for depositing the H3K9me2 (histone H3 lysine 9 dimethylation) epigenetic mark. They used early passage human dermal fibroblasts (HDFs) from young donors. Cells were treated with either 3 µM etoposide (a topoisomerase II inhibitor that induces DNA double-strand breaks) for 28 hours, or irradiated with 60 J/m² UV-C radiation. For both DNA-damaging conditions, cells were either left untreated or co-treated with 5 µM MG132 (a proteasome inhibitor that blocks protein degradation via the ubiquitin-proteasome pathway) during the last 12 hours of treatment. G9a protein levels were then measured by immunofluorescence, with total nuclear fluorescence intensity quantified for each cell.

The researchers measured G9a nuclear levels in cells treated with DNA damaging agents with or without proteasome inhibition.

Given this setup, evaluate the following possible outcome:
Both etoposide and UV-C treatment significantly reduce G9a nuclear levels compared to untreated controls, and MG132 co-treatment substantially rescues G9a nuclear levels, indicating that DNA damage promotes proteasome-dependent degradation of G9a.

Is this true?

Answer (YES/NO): YES